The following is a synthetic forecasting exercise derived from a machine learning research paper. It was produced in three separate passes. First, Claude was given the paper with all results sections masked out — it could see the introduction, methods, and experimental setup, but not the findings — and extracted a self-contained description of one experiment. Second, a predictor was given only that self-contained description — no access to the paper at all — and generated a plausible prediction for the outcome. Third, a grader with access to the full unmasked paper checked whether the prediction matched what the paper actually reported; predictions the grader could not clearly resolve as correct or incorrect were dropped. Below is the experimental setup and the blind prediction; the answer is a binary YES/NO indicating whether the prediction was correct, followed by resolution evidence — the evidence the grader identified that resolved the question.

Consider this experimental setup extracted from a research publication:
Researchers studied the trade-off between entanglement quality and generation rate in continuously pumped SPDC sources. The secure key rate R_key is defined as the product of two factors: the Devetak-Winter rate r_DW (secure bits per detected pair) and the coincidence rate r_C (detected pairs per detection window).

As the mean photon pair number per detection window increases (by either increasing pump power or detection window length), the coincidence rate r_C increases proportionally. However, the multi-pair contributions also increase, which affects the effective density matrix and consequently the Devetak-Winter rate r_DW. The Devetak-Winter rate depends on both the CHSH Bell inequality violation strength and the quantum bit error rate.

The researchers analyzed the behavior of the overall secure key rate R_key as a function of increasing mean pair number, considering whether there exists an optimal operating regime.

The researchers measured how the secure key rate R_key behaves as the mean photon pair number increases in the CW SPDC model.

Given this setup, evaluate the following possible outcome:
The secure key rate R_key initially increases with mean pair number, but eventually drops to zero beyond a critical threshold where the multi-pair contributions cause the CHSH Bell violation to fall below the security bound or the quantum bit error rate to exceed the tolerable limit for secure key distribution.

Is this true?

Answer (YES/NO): YES